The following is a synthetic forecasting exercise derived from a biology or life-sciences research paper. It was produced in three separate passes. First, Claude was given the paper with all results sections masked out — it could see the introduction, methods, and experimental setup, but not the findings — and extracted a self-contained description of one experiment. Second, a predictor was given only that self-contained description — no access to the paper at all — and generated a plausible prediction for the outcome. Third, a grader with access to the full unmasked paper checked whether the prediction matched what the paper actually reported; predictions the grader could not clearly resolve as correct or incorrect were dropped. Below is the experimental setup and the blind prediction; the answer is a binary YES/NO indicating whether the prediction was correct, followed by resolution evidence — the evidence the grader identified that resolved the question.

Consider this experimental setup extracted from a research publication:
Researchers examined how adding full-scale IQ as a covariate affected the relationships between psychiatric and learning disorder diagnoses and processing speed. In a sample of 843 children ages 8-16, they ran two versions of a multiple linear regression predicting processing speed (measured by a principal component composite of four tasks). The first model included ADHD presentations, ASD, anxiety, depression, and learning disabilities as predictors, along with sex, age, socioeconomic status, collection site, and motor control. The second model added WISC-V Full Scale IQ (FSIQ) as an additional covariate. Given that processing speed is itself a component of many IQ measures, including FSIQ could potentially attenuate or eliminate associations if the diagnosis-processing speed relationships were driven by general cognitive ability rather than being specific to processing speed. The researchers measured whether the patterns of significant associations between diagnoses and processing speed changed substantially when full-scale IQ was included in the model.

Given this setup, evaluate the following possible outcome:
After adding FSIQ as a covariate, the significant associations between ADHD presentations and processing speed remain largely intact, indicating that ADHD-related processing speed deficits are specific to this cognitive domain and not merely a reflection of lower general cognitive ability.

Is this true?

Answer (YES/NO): YES